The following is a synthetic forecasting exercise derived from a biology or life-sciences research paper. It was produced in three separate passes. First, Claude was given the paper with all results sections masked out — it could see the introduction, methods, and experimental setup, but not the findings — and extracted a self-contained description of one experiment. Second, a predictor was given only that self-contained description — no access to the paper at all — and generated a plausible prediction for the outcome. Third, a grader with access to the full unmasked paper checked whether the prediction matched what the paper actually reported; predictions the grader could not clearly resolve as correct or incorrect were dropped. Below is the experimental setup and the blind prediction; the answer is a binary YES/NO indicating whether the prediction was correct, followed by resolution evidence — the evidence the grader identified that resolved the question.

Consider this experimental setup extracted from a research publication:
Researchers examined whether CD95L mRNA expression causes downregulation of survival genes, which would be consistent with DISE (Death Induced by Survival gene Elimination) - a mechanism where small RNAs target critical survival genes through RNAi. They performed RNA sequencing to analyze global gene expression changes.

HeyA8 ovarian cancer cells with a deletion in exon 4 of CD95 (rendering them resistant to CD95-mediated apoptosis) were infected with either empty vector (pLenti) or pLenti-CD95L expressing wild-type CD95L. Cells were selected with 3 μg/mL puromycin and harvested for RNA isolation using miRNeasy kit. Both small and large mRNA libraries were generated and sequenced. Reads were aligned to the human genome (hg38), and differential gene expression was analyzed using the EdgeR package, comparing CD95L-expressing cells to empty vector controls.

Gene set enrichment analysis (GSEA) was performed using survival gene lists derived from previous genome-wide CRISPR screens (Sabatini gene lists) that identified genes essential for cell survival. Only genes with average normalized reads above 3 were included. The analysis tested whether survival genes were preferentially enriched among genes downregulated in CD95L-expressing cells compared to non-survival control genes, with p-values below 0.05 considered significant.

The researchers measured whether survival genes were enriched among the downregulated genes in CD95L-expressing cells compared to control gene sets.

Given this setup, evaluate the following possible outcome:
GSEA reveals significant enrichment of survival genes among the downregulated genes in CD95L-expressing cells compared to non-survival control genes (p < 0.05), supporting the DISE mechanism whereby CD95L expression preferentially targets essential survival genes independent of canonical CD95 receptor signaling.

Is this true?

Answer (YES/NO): YES